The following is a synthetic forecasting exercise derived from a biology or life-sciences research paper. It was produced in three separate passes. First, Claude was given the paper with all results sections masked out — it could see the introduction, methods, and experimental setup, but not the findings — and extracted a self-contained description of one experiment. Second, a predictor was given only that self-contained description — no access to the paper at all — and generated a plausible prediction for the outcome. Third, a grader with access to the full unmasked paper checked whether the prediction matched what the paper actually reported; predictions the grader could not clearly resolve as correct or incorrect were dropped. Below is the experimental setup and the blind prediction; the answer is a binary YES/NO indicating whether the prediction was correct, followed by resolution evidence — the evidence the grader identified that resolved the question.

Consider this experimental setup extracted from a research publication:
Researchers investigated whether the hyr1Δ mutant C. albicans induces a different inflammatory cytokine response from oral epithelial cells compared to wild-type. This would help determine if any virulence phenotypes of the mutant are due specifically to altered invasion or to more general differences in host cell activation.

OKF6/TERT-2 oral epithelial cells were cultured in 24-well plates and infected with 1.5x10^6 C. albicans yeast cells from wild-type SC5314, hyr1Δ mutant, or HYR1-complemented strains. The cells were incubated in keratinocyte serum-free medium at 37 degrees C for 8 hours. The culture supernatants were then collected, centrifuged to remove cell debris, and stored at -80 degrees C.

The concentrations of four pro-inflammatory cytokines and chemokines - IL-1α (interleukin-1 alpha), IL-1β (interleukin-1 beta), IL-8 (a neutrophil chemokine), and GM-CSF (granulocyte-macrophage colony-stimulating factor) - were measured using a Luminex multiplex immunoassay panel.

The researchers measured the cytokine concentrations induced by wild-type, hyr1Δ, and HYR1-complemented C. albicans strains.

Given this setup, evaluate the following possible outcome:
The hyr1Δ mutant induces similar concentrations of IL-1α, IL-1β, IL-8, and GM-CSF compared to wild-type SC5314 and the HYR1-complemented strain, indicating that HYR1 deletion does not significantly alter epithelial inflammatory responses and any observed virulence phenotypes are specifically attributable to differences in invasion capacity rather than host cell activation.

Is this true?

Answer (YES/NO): YES